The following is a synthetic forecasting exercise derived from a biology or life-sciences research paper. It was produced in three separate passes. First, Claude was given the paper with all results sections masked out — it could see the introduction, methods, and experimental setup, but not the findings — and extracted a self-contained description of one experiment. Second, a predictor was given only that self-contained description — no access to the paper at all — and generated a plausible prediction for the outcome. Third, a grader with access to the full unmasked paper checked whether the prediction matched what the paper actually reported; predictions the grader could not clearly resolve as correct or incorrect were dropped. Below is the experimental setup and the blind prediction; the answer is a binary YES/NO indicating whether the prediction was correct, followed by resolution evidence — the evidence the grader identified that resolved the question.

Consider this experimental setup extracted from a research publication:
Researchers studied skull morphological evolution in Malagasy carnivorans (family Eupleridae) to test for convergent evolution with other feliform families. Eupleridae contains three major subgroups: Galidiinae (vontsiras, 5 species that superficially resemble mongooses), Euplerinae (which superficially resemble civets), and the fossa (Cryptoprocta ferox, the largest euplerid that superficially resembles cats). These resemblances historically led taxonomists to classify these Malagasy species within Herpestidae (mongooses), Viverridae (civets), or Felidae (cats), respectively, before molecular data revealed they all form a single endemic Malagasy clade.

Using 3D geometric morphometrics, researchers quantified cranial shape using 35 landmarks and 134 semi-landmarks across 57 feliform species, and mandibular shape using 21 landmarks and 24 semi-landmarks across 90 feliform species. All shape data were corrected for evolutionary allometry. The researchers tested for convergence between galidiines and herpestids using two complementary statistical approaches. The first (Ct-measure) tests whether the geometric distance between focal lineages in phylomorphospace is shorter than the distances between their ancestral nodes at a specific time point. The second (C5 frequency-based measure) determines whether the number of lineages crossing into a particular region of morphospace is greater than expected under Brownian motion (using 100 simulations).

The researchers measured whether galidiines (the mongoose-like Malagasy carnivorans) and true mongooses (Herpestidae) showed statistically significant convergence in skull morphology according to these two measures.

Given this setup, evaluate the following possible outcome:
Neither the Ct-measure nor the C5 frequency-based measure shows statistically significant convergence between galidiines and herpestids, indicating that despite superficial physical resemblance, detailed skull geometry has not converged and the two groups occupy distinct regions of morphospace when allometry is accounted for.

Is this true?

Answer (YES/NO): NO